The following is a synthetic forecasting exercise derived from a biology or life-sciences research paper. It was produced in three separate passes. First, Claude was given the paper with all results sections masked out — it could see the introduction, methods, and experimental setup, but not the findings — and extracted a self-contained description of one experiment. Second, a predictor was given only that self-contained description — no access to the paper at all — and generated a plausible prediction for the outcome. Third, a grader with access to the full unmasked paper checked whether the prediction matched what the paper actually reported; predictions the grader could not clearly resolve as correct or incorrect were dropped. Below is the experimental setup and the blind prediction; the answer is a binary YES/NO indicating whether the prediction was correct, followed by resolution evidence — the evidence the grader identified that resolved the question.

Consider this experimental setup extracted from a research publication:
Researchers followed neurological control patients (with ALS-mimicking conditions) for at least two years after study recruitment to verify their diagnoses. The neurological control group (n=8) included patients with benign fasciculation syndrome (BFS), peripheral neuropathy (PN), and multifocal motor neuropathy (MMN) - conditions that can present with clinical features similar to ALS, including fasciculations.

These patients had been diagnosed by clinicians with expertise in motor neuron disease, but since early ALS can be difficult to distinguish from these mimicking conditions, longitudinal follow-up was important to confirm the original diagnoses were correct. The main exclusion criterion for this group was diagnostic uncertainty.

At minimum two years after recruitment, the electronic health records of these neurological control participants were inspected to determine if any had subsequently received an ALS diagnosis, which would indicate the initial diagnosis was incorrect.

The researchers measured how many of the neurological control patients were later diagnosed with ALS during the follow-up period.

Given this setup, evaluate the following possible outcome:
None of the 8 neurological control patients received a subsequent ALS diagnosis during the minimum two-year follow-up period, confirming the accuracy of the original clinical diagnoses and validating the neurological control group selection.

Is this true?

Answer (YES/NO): YES